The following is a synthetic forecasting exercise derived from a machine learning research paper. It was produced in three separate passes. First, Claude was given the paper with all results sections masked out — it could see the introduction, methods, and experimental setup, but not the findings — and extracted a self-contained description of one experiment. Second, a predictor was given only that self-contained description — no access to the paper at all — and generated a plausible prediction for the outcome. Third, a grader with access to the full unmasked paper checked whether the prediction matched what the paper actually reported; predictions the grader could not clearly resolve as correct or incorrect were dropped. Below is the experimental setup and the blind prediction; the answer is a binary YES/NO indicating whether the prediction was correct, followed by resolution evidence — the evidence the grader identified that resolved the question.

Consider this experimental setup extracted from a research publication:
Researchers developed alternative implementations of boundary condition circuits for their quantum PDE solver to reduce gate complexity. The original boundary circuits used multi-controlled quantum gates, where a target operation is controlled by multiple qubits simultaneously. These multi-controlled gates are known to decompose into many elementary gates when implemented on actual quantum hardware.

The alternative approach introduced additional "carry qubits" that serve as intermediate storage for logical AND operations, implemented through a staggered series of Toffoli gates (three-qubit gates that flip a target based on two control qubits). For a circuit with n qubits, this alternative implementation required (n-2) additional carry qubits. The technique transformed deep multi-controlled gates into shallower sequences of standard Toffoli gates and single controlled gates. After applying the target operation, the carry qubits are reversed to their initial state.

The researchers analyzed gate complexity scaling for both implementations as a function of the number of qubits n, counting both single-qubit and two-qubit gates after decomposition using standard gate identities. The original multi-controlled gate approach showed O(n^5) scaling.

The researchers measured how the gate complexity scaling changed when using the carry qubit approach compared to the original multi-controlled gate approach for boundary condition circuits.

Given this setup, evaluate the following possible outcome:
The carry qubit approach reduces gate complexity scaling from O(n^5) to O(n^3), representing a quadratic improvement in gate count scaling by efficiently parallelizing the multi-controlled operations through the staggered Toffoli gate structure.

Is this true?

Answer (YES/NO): NO